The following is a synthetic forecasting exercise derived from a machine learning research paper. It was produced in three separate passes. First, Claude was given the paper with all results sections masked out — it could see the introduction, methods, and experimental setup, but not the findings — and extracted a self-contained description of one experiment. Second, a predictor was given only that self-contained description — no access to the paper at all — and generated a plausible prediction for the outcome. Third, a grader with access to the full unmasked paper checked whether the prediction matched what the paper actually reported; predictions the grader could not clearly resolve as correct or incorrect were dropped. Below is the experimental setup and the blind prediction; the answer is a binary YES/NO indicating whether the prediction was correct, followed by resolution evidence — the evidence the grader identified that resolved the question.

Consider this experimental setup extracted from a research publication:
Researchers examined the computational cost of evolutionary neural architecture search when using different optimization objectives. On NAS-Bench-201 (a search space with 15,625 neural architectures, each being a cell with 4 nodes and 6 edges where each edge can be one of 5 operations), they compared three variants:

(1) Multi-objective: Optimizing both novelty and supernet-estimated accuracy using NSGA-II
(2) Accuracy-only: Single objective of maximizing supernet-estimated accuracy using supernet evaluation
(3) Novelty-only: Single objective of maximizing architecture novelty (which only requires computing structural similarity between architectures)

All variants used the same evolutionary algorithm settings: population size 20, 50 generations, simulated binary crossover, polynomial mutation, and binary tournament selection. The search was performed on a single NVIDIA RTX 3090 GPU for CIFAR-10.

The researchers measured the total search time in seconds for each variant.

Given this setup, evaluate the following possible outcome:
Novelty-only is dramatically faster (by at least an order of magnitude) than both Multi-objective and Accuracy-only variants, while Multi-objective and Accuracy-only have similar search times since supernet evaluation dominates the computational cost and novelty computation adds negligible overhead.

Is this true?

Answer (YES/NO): YES